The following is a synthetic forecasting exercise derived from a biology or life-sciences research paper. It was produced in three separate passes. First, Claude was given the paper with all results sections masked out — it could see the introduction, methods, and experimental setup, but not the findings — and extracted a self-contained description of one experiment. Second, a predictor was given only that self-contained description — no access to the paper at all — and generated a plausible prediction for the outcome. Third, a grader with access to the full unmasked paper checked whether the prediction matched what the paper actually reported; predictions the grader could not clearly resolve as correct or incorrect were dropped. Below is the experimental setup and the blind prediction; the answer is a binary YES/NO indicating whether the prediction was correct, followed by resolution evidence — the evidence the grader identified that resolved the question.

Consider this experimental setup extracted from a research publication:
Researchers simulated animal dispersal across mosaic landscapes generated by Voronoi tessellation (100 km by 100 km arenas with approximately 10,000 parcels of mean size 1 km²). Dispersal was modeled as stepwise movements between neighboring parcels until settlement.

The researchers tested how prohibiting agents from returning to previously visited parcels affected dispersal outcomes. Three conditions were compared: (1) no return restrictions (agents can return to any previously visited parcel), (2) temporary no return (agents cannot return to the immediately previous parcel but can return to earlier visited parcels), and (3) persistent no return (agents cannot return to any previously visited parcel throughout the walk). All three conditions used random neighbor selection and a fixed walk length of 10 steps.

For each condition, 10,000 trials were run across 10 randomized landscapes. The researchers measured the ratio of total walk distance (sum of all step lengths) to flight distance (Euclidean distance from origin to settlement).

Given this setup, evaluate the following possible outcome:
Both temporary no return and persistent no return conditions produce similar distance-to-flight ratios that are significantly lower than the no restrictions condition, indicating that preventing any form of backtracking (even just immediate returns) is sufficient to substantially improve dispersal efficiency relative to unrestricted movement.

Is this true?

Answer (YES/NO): NO